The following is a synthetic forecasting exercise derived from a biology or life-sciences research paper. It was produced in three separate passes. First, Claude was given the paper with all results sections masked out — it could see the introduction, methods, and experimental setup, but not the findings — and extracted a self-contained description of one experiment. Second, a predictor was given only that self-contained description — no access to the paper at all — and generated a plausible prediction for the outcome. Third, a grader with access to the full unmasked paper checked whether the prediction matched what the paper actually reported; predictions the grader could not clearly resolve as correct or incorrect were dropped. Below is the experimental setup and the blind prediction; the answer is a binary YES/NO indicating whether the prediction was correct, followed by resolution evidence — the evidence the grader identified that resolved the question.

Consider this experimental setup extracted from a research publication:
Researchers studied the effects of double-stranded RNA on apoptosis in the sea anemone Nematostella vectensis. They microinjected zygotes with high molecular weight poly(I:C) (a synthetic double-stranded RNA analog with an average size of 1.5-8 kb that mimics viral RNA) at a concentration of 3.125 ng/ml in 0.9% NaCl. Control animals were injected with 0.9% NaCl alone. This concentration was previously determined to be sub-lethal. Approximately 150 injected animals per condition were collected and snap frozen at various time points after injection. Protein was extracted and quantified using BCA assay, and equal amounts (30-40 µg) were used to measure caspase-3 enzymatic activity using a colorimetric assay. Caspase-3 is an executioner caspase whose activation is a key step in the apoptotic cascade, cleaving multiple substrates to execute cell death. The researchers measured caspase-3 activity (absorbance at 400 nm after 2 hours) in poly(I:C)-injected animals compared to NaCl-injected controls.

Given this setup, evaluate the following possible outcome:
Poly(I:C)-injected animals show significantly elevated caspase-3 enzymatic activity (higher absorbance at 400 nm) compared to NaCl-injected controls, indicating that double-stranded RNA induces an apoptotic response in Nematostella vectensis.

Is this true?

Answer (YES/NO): YES